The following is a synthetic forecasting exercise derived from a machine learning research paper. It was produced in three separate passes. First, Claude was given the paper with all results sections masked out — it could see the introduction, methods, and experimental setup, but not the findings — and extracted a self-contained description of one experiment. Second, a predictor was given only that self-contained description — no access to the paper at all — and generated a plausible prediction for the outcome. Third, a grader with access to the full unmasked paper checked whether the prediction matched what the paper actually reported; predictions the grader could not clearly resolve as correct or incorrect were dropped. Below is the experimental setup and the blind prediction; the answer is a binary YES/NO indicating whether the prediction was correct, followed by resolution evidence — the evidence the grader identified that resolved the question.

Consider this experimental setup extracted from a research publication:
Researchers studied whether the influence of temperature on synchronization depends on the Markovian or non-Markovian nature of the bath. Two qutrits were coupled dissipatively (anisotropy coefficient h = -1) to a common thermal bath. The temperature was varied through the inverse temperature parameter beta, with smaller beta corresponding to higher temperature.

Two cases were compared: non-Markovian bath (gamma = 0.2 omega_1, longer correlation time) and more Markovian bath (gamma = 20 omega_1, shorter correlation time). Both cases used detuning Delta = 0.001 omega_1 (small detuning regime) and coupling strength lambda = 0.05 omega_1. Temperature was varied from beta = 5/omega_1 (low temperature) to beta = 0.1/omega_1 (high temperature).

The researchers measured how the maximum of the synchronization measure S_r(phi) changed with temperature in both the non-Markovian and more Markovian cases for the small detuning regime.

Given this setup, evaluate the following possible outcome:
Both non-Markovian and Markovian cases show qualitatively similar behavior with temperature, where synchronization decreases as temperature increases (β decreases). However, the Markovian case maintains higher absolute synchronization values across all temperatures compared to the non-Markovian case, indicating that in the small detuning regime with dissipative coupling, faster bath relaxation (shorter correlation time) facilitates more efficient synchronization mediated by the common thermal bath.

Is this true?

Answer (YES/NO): NO